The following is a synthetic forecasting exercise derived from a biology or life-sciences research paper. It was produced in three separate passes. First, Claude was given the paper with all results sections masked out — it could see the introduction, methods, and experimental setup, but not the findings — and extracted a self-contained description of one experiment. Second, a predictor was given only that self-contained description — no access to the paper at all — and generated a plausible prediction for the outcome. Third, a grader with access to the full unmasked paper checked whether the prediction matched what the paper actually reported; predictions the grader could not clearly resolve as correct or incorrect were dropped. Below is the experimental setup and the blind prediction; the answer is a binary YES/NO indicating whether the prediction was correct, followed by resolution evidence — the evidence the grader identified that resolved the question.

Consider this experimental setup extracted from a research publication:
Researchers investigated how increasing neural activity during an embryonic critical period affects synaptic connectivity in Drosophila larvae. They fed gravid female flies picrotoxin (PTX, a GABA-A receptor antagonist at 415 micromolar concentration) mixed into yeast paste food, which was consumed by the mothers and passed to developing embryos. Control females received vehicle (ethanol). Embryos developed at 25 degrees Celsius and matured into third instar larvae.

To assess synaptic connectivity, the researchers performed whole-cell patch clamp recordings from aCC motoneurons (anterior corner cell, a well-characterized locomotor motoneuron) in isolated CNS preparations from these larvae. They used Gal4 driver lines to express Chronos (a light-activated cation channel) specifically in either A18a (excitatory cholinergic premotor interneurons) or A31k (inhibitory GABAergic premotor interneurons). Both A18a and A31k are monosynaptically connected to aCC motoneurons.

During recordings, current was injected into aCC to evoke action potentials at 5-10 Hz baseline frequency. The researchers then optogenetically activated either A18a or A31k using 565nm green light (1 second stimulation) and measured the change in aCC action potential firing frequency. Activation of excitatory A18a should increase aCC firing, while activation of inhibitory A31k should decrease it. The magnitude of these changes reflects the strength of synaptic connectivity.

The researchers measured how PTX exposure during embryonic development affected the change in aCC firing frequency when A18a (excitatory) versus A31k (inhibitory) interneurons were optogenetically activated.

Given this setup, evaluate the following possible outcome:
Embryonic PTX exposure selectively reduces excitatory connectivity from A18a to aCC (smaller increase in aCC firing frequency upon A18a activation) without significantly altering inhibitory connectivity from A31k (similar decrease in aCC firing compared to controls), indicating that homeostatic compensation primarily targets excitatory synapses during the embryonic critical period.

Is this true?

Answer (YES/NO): NO